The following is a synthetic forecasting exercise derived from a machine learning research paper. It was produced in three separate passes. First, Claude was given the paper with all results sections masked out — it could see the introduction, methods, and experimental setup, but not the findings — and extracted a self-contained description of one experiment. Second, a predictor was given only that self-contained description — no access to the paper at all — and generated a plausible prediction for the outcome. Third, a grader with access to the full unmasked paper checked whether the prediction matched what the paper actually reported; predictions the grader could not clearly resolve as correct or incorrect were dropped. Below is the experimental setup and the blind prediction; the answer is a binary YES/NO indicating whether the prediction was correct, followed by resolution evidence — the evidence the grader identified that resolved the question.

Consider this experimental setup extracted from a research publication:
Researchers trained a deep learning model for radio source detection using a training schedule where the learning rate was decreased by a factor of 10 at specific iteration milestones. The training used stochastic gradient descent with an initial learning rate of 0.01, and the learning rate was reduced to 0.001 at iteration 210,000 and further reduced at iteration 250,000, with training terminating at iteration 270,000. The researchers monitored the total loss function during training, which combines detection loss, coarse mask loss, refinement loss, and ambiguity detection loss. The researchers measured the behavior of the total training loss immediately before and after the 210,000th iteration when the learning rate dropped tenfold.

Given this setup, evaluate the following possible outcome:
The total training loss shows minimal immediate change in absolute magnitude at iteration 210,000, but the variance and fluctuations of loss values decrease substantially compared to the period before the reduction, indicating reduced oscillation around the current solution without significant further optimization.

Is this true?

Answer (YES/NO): NO